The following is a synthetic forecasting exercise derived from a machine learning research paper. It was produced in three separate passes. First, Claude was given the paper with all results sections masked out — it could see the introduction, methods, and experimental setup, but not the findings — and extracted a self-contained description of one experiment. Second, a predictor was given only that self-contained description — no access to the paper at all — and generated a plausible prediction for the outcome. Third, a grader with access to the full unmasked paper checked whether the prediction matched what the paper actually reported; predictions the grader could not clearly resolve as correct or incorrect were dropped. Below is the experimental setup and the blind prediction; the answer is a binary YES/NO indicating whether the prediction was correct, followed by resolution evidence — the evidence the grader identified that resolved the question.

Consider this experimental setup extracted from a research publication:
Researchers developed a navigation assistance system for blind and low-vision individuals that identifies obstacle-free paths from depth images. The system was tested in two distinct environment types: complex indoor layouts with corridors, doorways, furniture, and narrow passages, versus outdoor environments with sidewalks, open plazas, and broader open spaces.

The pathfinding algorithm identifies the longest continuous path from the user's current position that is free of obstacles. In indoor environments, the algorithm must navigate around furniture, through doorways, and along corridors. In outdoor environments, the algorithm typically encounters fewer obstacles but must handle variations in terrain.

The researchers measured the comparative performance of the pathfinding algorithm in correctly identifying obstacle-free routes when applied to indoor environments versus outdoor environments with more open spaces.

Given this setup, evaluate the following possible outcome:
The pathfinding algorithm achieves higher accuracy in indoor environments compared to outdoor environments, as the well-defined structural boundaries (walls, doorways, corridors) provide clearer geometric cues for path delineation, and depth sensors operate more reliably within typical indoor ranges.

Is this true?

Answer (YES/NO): NO